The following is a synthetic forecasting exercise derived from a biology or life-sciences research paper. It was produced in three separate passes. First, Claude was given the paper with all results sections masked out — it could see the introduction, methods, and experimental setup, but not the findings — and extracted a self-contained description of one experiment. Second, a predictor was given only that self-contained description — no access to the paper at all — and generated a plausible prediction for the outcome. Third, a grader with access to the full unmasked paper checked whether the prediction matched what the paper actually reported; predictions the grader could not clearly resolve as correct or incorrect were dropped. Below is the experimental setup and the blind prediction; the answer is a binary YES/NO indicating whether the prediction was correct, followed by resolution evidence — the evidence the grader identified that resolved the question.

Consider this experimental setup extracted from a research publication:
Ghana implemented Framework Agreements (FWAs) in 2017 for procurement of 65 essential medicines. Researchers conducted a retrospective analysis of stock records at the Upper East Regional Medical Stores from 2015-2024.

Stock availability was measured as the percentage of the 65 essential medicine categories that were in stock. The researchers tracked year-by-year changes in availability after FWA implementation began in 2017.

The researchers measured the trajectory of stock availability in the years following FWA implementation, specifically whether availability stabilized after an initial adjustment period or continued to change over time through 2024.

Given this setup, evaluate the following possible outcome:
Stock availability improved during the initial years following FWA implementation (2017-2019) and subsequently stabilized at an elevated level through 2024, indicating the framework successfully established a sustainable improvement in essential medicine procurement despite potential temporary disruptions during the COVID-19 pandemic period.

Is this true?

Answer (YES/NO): NO